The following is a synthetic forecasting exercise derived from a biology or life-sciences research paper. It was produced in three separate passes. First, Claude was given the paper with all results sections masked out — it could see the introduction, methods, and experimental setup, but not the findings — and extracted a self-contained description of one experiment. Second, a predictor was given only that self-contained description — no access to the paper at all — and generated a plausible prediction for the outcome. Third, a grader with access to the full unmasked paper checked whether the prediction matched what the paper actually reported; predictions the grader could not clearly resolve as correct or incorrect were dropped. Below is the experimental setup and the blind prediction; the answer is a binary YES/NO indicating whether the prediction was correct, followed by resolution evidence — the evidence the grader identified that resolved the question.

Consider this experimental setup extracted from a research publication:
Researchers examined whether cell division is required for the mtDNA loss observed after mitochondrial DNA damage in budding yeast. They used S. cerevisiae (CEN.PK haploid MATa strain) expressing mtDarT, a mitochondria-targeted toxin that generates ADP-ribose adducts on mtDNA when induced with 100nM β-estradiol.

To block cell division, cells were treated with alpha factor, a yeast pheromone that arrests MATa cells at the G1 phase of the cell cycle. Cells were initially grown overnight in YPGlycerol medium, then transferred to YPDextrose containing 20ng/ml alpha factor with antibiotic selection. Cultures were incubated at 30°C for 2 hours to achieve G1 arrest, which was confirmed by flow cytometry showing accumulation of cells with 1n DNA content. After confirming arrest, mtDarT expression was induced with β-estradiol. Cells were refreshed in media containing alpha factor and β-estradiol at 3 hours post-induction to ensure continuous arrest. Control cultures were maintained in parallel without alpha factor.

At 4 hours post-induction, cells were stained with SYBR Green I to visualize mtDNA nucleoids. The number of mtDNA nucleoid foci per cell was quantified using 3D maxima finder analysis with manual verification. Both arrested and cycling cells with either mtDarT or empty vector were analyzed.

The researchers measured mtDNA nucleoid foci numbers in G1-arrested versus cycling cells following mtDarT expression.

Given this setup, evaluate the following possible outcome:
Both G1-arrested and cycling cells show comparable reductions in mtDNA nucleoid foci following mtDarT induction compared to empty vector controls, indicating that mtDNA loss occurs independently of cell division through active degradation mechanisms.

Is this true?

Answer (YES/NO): YES